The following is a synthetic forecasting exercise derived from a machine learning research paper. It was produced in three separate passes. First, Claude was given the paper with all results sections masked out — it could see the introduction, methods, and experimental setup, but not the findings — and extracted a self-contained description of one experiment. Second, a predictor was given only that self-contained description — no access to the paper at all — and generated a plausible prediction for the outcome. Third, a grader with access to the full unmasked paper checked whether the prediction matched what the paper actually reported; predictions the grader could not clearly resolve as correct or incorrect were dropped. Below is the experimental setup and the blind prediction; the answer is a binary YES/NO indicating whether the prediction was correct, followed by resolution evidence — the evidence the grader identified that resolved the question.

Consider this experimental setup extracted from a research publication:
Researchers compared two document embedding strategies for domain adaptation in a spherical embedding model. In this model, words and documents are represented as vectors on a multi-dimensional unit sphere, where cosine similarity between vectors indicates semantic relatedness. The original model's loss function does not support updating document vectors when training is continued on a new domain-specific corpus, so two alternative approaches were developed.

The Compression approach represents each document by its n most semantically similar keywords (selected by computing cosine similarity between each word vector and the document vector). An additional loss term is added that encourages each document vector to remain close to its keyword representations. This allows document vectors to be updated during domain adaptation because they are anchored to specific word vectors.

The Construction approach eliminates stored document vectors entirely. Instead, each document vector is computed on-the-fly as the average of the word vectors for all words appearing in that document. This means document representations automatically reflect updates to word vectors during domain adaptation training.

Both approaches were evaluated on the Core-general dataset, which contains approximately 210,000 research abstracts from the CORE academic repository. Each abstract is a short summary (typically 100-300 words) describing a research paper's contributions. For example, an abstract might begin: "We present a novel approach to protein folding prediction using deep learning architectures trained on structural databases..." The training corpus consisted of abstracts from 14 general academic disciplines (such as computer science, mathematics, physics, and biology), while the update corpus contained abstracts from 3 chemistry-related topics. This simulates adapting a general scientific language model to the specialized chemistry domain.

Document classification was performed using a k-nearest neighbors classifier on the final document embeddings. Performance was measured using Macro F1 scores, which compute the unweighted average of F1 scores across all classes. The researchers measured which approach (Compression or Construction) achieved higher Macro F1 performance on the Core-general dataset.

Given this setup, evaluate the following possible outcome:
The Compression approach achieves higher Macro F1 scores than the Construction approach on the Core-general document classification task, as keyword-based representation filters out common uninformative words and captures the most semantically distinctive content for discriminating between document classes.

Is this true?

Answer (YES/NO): NO